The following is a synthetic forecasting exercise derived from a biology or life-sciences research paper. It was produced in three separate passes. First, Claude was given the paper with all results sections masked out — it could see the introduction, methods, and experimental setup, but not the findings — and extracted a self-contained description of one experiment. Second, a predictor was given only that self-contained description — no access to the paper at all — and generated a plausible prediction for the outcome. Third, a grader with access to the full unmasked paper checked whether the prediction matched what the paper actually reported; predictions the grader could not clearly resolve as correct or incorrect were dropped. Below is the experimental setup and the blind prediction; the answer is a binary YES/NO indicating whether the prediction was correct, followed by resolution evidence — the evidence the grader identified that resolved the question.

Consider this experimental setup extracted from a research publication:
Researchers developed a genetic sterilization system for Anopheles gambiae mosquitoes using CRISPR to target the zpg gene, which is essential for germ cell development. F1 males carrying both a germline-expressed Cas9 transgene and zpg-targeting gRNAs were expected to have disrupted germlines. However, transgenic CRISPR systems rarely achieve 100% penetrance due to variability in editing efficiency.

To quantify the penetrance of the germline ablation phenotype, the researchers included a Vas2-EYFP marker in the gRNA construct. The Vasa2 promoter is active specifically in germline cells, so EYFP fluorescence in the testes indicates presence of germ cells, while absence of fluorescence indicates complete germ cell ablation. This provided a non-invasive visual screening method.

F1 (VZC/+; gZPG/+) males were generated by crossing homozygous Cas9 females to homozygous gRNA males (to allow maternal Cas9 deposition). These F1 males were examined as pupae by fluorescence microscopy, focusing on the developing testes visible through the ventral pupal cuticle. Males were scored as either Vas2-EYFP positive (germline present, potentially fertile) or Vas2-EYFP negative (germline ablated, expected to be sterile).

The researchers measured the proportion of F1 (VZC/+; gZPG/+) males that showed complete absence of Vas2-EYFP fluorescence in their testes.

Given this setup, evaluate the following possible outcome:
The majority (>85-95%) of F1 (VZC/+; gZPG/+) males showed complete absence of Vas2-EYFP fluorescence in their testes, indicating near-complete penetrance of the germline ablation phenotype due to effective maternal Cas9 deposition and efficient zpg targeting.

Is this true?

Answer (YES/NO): YES